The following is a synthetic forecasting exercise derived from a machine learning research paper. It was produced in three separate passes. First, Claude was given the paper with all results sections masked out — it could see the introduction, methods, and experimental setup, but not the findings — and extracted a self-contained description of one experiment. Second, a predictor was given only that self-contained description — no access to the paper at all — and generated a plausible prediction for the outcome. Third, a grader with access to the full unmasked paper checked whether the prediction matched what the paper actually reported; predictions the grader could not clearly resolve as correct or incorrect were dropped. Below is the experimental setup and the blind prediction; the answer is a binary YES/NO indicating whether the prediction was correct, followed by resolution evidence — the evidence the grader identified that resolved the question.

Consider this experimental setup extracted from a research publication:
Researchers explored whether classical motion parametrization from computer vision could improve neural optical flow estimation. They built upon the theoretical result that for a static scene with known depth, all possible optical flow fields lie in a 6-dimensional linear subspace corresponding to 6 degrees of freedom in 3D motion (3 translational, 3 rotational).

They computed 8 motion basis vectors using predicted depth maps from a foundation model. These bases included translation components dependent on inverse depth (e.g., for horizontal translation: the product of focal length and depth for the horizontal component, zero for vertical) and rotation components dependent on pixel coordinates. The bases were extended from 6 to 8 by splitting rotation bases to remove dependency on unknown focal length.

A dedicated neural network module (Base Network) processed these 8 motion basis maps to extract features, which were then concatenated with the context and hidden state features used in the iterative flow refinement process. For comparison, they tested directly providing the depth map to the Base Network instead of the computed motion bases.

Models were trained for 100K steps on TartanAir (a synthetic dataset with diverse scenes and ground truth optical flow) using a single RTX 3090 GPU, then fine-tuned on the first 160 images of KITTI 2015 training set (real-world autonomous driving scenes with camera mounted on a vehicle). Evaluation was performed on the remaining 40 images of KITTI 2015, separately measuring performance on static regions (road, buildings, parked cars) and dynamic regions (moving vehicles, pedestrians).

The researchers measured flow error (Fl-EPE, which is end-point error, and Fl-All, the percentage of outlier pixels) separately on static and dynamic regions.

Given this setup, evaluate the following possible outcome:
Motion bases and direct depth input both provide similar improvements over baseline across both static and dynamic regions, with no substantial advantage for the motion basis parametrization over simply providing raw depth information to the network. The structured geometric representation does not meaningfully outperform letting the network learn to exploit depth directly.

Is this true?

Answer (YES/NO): NO